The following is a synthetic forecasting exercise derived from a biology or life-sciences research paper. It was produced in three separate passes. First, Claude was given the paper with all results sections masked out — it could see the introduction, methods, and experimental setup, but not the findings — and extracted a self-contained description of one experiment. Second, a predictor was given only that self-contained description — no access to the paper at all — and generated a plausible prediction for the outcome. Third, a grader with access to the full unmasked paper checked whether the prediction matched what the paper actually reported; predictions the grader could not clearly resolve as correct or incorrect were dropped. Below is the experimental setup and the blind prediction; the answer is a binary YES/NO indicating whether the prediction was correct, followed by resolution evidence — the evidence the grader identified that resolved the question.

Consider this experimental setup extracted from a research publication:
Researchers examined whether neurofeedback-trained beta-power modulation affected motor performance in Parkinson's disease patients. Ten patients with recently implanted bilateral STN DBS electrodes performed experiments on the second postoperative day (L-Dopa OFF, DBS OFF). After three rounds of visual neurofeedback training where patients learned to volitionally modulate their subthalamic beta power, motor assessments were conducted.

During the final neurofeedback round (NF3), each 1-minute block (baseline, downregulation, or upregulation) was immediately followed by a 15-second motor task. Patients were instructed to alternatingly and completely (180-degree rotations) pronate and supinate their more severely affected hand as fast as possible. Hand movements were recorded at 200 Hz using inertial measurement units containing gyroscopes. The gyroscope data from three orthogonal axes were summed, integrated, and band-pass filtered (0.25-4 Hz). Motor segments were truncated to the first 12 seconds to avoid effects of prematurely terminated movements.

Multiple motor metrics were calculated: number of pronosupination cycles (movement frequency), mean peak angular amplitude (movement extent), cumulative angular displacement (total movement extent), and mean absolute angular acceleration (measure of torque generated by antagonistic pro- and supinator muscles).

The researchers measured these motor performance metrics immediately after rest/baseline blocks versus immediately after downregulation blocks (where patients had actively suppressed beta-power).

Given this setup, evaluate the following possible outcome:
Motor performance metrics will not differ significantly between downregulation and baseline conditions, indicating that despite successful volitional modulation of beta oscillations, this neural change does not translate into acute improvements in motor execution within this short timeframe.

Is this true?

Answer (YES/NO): NO